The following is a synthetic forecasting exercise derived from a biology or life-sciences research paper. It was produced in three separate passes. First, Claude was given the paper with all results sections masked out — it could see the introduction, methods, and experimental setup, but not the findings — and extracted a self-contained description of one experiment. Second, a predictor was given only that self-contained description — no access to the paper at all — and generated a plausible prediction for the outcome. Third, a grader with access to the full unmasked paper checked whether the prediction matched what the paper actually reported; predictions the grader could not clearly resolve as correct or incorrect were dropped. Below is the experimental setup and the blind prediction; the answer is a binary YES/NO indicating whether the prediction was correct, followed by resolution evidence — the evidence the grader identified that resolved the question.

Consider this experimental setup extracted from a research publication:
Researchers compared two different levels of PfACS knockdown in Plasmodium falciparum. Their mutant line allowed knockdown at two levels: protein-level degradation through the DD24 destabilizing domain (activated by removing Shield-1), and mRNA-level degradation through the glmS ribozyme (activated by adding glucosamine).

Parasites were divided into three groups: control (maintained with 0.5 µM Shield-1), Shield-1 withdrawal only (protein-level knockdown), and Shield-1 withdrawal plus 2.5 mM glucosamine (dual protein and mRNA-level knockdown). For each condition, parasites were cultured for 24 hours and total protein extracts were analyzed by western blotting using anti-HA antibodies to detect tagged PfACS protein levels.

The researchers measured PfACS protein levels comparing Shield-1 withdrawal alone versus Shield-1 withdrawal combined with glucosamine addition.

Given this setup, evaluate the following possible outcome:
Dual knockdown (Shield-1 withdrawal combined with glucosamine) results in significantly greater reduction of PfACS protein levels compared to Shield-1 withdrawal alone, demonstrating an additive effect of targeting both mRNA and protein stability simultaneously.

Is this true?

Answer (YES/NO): YES